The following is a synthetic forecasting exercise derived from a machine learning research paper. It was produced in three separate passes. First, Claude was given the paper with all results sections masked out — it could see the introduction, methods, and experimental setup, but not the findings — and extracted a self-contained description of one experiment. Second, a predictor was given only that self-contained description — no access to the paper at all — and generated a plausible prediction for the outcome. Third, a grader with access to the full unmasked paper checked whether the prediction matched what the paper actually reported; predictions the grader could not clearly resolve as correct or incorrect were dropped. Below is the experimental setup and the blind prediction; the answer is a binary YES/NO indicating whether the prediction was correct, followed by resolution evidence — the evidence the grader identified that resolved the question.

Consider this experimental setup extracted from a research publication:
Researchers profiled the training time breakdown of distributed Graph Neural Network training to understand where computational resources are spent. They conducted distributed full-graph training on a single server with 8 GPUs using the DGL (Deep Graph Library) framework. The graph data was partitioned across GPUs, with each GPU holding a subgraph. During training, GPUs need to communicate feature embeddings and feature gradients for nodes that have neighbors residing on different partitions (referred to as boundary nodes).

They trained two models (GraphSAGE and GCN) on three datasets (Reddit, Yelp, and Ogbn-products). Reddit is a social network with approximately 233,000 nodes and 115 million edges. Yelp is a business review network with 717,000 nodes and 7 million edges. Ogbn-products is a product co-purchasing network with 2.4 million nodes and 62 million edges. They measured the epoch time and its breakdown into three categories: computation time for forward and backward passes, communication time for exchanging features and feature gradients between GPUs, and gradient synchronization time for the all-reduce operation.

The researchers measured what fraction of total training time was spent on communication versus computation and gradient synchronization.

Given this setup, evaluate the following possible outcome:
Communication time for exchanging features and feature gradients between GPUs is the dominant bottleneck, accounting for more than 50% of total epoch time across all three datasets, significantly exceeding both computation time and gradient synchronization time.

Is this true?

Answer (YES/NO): YES